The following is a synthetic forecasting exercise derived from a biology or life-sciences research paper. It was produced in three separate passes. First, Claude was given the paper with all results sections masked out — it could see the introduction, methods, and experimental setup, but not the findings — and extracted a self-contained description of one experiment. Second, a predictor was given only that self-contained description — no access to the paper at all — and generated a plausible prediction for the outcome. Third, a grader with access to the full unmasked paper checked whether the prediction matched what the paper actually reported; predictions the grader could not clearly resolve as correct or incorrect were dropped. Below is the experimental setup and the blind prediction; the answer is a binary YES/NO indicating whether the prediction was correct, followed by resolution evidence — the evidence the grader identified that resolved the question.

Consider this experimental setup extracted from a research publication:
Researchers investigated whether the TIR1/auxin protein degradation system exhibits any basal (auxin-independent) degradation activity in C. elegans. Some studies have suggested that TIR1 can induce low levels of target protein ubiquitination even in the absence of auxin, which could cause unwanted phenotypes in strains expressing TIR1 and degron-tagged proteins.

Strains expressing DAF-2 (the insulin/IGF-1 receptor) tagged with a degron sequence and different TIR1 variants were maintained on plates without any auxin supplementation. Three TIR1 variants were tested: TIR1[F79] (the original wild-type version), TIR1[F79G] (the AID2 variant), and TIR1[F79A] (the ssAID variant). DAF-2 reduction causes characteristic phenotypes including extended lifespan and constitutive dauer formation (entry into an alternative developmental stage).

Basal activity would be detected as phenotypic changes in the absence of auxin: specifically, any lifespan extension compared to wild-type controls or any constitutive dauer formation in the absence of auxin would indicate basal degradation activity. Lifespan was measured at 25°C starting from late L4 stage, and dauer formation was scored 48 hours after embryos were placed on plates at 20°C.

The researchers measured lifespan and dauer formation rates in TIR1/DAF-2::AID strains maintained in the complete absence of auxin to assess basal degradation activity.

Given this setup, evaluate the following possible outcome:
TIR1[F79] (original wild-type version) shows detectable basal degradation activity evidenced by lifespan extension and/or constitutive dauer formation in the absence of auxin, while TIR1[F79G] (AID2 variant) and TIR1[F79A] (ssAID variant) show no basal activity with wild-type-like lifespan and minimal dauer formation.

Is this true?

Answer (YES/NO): NO